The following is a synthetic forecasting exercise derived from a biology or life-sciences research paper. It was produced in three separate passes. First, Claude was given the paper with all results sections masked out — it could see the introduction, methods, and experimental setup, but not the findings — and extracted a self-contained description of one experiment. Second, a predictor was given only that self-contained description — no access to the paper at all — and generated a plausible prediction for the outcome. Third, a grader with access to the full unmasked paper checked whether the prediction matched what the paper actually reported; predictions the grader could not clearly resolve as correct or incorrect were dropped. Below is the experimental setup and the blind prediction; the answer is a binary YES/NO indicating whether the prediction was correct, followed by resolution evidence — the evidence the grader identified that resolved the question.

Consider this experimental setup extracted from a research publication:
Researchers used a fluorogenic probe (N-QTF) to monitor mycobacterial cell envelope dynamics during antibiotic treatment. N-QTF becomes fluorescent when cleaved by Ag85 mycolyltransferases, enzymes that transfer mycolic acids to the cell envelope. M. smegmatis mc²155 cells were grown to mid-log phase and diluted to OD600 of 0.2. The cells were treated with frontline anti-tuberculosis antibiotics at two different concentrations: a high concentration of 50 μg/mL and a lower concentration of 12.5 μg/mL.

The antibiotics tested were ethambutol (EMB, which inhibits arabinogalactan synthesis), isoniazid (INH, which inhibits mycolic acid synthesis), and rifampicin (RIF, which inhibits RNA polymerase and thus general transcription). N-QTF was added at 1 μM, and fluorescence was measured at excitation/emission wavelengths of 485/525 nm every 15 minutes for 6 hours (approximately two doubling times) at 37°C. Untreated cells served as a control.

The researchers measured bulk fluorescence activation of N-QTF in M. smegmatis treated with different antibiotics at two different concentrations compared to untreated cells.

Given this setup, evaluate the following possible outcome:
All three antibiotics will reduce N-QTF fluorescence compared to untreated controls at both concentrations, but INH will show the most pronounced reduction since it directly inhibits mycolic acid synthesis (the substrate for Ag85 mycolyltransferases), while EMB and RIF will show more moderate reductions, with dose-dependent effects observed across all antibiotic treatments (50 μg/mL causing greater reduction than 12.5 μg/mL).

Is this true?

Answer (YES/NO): NO